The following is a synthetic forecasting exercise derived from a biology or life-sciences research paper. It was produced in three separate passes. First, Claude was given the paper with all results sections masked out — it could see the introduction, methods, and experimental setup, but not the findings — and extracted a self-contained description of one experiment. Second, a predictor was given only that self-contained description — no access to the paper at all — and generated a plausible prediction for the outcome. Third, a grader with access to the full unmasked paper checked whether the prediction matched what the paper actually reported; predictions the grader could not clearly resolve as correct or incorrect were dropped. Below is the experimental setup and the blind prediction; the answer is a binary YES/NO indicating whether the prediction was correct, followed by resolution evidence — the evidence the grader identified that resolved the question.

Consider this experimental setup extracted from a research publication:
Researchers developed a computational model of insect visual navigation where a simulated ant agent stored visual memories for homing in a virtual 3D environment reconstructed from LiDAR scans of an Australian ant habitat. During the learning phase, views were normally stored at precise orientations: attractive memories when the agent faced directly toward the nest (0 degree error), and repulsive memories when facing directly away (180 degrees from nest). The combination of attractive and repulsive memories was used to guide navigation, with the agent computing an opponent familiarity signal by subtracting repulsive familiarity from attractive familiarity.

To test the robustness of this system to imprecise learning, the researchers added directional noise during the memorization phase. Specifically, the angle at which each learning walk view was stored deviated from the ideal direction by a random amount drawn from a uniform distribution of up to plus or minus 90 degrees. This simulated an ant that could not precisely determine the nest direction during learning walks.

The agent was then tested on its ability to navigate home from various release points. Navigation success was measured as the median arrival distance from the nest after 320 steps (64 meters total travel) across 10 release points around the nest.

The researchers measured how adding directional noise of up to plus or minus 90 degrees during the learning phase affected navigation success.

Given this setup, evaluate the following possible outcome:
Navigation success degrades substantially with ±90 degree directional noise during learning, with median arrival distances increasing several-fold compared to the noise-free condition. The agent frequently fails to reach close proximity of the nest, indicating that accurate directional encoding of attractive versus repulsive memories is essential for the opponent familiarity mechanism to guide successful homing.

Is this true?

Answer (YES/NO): NO